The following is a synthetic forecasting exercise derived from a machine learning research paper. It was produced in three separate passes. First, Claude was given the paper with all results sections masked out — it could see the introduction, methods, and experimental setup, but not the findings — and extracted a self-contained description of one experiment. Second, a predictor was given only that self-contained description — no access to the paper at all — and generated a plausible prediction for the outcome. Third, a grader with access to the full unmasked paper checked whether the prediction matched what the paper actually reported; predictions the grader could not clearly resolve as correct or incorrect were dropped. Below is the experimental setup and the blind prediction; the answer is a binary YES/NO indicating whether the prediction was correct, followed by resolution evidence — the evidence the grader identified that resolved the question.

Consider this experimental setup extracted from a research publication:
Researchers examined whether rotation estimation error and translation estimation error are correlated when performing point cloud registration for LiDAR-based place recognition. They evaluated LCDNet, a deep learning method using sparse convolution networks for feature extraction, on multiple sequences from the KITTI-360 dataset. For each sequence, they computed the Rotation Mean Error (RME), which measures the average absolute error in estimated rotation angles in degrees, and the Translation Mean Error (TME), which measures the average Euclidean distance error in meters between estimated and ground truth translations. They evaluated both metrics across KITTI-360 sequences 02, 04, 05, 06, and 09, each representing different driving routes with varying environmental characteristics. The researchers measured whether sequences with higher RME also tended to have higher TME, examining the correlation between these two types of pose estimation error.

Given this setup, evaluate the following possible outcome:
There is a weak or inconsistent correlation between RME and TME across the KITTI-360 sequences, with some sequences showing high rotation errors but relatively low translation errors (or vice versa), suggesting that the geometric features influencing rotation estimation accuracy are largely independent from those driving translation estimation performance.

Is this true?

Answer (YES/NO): YES